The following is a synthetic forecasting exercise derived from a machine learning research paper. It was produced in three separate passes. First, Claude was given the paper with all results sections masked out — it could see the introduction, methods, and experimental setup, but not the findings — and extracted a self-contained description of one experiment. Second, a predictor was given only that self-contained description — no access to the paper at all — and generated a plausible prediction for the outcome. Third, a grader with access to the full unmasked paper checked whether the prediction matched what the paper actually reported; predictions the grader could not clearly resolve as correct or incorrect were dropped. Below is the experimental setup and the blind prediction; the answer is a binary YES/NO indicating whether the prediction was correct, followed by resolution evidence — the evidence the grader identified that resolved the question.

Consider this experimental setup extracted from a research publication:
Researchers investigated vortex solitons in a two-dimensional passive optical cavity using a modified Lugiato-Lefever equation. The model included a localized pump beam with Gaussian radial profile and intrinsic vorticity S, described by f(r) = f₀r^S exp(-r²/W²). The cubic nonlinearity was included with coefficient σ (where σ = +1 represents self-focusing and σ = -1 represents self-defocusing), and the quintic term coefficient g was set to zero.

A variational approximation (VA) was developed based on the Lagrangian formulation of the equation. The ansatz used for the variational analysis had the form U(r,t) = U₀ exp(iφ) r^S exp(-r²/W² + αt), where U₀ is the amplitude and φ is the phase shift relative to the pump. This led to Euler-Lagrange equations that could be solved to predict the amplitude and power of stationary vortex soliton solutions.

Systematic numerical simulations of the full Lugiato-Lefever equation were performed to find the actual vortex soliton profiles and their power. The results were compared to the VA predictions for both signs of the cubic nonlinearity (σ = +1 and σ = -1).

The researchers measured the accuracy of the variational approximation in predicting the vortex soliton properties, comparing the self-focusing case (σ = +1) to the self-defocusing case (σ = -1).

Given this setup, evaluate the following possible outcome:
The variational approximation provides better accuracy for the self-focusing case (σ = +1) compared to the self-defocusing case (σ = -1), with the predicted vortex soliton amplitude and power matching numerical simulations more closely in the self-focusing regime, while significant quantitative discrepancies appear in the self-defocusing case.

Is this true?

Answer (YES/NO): YES